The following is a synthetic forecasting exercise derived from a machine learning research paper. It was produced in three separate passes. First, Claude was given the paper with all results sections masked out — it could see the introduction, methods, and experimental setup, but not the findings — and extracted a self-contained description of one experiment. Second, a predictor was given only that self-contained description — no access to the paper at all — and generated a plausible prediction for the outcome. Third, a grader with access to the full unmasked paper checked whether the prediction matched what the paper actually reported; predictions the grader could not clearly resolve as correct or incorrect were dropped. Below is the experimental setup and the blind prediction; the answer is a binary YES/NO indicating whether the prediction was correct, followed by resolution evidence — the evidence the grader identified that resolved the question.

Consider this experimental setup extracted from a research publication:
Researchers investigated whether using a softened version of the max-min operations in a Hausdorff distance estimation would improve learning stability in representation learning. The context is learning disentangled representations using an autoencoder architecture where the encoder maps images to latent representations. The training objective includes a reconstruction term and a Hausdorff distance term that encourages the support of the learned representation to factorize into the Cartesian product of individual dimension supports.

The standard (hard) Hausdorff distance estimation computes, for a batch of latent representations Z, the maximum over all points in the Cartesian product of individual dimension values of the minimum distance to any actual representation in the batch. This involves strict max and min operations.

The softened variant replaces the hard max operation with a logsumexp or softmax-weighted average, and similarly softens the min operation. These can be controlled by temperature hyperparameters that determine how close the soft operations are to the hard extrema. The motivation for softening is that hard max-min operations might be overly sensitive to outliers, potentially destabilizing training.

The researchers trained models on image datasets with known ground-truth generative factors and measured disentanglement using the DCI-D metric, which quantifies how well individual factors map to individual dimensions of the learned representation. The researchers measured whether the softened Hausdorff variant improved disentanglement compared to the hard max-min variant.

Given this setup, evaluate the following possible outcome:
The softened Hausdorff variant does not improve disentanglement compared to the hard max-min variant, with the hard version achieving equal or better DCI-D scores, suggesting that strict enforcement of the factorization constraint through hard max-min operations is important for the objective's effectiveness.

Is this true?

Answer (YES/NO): YES